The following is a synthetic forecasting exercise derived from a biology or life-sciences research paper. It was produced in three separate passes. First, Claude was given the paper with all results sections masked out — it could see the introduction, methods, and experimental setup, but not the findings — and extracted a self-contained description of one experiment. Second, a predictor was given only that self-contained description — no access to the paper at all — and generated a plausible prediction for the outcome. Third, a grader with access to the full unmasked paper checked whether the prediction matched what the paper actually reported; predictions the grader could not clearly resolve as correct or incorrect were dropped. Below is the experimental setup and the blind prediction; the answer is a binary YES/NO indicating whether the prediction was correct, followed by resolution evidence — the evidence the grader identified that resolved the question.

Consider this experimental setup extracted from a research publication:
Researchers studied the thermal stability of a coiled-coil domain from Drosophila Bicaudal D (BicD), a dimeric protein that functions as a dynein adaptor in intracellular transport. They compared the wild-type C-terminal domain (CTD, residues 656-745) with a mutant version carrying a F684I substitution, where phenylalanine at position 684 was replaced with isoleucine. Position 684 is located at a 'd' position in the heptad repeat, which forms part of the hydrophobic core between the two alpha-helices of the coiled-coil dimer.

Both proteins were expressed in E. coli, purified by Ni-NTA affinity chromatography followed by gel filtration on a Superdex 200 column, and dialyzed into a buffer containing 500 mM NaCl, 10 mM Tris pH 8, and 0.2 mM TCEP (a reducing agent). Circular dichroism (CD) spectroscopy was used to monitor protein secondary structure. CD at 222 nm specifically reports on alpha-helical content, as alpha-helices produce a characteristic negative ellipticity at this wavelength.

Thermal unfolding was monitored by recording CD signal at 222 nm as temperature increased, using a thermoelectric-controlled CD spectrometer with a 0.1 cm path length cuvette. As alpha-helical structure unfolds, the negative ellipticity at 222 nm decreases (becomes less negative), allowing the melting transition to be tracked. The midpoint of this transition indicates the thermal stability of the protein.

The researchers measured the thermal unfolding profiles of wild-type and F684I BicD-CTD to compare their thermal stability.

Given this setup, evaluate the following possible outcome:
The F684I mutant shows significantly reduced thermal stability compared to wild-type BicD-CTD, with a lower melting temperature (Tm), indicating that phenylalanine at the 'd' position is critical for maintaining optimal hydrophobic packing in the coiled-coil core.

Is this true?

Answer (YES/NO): NO